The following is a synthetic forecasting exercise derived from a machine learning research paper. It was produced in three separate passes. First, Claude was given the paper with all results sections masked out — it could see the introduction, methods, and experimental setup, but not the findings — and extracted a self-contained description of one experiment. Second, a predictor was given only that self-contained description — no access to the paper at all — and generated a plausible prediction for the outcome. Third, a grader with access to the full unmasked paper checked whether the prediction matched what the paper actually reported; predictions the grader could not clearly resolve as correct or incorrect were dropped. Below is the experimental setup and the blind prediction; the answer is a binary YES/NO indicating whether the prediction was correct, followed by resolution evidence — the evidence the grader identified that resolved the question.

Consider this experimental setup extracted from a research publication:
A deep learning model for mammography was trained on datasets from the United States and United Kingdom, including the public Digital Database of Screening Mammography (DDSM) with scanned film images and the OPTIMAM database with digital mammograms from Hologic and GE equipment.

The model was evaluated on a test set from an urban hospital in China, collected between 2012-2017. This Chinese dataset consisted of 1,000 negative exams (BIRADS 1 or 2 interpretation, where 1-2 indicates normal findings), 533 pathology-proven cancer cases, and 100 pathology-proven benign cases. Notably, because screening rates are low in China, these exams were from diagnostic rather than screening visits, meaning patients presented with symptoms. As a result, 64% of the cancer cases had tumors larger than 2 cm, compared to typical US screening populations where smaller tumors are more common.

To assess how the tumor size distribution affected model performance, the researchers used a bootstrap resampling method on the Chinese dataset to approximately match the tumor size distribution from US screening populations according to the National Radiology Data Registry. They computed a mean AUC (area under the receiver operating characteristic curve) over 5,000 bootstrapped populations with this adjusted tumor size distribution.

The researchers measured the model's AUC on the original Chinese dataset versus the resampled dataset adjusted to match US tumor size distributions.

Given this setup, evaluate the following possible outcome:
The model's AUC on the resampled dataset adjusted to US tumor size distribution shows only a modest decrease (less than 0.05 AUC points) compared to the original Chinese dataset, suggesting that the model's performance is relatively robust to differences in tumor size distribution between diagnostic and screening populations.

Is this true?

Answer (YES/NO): YES